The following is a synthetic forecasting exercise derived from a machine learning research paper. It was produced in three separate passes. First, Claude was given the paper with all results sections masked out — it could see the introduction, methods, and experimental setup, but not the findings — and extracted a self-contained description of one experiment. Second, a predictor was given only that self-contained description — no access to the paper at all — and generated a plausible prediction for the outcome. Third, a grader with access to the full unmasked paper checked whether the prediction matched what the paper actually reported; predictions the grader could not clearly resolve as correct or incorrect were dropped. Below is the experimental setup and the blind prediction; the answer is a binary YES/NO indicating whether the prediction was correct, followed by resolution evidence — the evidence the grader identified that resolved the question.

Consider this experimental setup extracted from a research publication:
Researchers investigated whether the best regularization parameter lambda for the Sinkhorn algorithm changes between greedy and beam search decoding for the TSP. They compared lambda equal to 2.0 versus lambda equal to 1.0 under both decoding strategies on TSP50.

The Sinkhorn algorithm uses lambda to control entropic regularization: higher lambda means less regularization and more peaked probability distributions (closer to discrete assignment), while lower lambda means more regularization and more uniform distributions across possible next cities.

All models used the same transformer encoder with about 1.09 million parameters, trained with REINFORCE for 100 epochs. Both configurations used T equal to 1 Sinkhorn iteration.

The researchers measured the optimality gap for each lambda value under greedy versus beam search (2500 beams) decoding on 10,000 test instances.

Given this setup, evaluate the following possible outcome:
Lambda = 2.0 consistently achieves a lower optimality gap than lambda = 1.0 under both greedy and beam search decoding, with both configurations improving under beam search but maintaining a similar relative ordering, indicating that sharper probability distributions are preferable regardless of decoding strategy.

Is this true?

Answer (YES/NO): YES